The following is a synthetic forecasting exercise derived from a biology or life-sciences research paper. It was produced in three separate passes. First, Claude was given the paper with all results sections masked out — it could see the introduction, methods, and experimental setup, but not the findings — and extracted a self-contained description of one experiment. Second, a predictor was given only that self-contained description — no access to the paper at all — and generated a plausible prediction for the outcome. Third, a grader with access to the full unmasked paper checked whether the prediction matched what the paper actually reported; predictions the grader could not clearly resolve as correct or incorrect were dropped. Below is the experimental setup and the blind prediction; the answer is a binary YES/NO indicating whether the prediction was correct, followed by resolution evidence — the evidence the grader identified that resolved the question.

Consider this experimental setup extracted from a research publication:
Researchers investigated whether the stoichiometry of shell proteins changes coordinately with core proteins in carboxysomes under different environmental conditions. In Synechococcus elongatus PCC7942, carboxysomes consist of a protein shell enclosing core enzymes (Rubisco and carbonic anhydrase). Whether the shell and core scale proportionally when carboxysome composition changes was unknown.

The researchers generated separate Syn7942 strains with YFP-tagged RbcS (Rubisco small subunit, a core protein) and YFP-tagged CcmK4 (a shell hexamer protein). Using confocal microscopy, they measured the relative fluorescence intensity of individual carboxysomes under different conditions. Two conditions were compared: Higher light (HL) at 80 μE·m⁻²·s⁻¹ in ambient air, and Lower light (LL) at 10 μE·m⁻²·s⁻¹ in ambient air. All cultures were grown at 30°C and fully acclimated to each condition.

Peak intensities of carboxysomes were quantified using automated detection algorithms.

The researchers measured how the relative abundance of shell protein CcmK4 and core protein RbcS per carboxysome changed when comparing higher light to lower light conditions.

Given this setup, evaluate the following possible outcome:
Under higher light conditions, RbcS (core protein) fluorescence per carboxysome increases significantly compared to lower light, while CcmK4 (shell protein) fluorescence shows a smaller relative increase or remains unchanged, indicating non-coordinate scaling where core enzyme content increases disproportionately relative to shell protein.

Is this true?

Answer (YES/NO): YES